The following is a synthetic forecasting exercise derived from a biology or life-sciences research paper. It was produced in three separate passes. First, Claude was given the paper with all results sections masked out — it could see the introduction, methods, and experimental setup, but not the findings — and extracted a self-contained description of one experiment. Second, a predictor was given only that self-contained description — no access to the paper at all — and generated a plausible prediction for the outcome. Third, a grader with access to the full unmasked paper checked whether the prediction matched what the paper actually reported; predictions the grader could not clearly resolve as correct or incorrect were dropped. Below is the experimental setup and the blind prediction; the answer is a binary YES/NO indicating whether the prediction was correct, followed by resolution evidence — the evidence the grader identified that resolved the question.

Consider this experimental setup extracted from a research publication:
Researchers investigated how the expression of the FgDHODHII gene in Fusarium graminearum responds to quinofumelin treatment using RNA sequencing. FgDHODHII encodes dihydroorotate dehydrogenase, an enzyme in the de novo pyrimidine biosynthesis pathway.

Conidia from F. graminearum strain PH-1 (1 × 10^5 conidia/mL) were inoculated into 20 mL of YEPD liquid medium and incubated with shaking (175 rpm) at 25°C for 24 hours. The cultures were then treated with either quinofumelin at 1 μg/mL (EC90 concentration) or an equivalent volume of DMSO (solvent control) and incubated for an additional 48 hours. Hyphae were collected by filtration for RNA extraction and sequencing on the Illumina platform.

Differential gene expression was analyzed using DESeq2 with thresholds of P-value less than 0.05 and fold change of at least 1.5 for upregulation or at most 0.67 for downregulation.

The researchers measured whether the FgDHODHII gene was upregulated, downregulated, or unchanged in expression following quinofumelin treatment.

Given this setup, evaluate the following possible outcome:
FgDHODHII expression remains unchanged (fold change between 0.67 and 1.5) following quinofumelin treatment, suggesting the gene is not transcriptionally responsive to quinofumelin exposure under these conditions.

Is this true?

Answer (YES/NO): NO